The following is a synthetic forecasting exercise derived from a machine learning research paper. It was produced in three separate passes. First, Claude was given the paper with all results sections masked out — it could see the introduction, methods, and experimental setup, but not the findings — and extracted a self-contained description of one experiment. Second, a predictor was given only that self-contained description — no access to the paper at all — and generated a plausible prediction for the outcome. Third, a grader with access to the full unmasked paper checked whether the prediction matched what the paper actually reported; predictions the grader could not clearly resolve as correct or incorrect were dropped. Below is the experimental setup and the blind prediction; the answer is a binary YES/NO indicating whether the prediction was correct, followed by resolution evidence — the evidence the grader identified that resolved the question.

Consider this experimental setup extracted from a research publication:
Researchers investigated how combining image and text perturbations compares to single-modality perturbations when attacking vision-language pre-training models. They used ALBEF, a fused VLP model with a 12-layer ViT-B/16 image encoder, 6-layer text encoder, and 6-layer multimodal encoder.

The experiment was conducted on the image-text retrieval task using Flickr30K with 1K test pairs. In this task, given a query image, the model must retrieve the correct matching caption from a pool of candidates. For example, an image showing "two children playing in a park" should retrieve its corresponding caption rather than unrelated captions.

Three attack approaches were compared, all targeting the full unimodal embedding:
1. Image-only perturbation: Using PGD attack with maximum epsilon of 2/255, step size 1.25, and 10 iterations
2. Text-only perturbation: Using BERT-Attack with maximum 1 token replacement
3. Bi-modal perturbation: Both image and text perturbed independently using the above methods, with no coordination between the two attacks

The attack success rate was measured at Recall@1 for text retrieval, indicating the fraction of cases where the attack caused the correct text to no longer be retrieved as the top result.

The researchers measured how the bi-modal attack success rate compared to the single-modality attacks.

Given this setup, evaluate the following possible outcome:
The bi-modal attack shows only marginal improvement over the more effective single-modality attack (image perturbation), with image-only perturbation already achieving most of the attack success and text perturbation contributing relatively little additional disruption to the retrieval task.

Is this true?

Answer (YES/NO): NO